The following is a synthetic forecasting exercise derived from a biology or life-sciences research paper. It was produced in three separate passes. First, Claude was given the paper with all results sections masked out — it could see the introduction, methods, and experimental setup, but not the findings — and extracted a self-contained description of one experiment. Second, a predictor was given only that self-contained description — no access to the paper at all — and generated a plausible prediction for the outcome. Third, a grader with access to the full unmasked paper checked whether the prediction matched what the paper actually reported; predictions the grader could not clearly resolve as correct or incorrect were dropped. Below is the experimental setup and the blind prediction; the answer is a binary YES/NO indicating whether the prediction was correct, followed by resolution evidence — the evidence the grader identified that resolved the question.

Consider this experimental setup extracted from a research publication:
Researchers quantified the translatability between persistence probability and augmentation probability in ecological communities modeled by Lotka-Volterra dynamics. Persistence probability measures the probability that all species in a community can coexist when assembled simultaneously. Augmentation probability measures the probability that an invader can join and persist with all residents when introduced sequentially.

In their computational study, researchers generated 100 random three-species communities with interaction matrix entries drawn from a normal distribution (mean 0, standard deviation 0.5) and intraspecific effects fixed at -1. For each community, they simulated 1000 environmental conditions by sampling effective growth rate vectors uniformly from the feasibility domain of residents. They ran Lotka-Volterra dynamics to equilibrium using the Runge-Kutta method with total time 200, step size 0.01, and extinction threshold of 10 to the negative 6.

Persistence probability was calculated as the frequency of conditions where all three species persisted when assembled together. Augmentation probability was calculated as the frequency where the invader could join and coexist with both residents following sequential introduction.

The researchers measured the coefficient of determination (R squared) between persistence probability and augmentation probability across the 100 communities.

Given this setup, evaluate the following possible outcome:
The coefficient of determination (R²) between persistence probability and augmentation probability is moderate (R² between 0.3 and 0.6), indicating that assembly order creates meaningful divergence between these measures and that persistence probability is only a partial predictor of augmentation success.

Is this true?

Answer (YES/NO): NO